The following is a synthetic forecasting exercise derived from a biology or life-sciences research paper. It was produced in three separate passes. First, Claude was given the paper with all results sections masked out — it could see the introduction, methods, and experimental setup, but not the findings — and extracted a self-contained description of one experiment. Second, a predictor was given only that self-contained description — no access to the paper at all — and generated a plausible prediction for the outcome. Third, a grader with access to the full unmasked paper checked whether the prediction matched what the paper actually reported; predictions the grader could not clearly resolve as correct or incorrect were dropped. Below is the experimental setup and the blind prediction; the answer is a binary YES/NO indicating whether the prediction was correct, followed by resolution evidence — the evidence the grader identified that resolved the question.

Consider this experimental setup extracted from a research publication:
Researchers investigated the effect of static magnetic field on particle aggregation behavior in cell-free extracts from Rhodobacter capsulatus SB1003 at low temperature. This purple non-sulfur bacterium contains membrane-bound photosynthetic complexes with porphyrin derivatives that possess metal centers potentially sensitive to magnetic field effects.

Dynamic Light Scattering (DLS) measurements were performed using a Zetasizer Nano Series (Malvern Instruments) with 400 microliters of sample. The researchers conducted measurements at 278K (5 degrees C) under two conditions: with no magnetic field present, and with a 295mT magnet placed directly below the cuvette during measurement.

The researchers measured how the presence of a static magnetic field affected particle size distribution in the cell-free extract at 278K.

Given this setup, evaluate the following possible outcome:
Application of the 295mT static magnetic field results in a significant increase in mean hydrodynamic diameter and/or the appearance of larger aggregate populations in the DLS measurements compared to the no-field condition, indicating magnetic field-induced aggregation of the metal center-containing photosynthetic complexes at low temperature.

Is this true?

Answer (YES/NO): YES